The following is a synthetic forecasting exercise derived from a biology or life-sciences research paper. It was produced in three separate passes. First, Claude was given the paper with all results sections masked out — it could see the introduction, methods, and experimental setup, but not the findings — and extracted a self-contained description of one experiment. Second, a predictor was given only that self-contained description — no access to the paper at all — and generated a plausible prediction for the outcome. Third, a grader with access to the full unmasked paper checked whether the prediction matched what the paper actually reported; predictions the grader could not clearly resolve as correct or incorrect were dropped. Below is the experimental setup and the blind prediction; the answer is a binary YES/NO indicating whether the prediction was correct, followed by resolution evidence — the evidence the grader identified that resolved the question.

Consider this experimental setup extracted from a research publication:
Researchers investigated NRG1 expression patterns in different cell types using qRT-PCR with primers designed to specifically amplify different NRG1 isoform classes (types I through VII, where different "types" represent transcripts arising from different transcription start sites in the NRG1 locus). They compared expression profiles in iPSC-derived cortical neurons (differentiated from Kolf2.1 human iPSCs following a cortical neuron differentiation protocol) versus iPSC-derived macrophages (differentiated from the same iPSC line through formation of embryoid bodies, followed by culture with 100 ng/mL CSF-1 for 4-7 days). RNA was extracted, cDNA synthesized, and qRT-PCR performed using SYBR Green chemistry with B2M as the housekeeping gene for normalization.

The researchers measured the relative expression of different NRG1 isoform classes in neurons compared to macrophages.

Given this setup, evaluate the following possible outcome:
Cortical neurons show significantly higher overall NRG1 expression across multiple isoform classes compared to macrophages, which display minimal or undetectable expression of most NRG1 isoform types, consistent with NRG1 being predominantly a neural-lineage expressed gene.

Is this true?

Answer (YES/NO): NO